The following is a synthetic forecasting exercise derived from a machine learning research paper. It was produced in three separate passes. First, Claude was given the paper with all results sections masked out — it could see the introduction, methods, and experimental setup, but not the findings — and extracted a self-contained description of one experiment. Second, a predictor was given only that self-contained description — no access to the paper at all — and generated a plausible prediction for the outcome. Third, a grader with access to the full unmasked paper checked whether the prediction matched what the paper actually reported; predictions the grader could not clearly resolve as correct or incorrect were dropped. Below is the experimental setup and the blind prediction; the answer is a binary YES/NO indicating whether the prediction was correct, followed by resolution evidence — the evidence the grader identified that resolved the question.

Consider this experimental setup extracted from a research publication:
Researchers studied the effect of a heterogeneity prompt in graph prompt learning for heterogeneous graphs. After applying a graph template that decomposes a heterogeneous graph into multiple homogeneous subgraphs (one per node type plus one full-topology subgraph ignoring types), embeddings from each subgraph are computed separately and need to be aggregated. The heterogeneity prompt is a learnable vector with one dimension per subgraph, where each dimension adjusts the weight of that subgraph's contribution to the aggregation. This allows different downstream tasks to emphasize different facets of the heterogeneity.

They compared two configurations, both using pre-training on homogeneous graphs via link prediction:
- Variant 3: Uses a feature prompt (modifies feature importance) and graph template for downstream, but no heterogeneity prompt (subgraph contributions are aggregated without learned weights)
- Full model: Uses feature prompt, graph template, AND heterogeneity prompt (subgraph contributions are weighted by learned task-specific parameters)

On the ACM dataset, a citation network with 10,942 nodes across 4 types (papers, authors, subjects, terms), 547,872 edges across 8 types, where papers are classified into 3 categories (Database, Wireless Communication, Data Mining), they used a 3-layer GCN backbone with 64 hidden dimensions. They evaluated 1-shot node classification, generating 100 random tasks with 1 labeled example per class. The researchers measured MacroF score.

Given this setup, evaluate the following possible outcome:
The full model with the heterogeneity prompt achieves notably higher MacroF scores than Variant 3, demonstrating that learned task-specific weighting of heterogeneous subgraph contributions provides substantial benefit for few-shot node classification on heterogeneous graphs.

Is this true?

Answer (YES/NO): NO